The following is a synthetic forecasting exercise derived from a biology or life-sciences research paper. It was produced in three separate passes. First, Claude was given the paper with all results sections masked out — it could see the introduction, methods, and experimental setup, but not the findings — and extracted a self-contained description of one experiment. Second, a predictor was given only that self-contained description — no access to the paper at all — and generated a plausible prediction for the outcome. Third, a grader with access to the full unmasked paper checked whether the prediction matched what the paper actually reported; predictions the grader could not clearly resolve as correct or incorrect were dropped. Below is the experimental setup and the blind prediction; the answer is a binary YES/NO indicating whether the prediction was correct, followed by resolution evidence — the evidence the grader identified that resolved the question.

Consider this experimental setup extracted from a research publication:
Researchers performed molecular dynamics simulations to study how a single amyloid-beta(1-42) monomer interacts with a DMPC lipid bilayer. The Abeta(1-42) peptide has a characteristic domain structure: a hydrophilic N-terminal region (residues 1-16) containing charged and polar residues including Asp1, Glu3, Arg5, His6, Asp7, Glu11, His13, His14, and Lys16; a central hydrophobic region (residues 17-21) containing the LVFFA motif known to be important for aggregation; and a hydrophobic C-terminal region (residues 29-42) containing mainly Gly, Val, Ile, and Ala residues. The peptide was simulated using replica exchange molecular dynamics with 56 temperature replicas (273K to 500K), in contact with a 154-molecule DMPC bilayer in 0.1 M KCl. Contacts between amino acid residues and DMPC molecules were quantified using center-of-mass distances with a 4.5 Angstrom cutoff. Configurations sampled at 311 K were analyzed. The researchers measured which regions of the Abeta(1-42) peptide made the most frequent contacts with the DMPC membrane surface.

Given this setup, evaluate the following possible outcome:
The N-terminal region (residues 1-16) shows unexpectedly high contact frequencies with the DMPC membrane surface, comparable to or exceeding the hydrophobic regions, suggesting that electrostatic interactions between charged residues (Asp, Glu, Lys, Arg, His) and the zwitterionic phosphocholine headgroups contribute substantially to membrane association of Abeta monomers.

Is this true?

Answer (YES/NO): NO